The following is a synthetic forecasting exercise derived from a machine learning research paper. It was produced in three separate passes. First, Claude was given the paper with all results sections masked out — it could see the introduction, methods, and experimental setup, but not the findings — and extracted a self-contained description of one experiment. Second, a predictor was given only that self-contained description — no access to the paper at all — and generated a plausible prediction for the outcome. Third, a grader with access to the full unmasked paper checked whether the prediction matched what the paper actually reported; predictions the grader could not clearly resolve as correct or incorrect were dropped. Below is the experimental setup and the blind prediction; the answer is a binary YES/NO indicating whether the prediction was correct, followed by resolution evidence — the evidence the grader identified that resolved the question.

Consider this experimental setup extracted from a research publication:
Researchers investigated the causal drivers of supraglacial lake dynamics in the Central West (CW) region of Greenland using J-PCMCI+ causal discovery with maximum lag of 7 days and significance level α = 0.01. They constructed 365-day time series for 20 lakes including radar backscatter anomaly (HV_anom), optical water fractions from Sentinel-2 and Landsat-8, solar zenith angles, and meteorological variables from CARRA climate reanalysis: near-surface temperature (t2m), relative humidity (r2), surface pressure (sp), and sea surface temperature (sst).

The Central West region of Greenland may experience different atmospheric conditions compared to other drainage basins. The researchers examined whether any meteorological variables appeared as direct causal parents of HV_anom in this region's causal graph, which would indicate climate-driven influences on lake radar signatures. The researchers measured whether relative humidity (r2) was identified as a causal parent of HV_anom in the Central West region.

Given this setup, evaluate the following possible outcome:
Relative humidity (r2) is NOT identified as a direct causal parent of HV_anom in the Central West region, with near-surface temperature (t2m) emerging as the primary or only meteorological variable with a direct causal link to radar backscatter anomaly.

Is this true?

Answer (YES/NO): NO